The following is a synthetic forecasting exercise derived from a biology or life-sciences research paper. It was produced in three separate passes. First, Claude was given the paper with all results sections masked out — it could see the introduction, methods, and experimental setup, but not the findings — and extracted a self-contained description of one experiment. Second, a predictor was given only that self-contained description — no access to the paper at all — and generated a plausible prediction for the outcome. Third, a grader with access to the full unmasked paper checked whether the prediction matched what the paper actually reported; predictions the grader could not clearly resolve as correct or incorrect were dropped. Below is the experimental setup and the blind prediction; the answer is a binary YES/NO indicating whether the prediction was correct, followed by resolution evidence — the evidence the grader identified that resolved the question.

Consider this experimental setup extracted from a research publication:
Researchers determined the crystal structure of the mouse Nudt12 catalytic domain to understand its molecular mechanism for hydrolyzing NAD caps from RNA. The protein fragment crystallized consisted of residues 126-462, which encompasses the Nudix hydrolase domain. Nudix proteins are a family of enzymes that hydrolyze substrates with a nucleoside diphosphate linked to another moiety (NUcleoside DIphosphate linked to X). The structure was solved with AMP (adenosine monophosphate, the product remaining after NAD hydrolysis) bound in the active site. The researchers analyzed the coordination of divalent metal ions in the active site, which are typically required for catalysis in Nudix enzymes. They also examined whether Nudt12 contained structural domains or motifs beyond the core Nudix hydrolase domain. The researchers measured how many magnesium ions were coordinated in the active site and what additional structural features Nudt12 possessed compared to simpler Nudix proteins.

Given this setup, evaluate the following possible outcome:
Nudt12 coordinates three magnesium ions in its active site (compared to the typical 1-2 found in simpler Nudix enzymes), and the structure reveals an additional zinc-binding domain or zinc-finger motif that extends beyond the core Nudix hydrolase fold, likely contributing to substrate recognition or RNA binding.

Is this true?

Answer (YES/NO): YES